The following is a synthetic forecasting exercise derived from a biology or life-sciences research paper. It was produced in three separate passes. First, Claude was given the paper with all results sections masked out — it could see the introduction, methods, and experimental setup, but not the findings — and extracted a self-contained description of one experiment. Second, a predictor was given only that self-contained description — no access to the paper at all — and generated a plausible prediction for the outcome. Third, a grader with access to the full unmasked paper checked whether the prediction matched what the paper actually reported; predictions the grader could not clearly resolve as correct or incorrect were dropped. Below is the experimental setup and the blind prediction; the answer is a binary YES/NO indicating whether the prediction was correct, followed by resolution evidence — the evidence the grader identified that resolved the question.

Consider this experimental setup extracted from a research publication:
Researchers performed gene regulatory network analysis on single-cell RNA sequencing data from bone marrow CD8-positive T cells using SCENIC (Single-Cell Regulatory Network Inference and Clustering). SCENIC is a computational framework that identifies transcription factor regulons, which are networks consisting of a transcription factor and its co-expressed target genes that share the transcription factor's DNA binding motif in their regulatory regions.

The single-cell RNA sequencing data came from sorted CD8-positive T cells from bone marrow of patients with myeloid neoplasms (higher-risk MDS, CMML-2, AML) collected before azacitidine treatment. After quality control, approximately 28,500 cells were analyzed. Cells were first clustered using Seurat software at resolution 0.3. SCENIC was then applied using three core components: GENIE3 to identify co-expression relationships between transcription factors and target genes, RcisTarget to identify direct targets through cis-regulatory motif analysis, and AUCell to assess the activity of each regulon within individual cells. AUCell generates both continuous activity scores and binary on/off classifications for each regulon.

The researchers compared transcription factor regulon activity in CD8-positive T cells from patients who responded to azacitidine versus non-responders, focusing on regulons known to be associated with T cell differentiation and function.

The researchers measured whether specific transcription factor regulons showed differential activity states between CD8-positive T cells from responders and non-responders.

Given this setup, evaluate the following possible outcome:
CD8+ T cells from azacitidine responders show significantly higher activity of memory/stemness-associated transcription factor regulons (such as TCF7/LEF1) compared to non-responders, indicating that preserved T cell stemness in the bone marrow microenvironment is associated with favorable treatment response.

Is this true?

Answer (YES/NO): NO